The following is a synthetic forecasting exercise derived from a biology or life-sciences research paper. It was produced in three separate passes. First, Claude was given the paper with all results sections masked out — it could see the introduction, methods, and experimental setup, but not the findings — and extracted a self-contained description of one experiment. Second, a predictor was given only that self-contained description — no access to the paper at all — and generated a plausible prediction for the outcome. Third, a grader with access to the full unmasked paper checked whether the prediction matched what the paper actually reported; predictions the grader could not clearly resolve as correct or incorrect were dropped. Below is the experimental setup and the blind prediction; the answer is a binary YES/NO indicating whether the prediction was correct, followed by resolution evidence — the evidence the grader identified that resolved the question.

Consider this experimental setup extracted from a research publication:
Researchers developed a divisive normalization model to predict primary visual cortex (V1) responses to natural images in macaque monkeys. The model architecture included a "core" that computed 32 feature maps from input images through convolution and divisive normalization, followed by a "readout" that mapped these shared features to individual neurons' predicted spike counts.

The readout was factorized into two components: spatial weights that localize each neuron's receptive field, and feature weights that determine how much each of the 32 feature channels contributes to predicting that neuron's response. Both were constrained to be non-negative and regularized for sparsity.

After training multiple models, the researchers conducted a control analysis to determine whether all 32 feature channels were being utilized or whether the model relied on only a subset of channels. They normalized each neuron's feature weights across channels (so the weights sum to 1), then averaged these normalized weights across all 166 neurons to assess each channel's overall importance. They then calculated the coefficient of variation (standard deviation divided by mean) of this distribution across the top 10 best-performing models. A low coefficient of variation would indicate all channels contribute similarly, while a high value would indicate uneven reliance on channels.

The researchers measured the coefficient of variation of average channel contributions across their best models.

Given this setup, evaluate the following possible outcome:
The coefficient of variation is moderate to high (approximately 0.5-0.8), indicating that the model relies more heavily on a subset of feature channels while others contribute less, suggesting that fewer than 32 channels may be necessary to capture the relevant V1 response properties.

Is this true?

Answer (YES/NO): NO